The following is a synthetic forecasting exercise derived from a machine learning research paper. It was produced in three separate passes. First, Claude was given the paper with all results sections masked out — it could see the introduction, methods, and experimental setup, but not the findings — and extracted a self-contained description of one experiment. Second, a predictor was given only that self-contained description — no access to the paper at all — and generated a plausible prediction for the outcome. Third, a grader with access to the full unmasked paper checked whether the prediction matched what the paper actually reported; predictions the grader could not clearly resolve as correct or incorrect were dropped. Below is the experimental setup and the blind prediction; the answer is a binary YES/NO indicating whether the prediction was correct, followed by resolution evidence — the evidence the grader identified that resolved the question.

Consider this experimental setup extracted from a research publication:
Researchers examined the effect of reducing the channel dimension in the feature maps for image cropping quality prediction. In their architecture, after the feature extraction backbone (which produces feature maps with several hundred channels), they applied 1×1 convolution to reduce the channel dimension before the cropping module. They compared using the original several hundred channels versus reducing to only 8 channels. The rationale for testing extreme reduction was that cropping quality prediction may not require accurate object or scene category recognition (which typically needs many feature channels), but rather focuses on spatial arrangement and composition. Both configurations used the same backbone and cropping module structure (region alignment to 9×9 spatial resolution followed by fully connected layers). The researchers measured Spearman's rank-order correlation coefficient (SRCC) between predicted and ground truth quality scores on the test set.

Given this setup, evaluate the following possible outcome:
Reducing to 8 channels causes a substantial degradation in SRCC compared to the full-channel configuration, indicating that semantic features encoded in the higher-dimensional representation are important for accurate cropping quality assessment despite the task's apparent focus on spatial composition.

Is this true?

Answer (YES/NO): NO